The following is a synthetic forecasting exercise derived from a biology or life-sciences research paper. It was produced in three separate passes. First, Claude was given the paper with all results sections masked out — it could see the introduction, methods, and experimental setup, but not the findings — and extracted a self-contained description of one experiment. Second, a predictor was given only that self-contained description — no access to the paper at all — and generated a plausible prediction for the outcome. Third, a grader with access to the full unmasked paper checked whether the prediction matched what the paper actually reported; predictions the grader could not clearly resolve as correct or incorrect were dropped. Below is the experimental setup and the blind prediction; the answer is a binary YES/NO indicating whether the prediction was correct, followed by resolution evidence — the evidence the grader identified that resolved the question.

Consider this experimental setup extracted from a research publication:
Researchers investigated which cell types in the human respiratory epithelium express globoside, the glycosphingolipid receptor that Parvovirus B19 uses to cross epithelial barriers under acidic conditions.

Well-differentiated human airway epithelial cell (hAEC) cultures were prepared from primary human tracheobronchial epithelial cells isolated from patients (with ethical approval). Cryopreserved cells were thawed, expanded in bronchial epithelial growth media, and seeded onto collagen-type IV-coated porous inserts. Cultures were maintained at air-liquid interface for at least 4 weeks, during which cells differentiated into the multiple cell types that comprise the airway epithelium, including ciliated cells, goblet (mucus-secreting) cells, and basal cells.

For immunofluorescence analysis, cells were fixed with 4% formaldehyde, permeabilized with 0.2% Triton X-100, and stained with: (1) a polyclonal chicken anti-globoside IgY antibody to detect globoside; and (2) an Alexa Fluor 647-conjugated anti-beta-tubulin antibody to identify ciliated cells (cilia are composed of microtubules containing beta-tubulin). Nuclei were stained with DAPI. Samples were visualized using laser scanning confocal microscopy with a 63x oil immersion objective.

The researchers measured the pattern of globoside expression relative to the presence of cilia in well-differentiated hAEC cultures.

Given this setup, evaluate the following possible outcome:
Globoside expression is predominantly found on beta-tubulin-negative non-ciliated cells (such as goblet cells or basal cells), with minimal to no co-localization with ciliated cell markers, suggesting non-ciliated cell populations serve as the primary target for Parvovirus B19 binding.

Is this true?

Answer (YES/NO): NO